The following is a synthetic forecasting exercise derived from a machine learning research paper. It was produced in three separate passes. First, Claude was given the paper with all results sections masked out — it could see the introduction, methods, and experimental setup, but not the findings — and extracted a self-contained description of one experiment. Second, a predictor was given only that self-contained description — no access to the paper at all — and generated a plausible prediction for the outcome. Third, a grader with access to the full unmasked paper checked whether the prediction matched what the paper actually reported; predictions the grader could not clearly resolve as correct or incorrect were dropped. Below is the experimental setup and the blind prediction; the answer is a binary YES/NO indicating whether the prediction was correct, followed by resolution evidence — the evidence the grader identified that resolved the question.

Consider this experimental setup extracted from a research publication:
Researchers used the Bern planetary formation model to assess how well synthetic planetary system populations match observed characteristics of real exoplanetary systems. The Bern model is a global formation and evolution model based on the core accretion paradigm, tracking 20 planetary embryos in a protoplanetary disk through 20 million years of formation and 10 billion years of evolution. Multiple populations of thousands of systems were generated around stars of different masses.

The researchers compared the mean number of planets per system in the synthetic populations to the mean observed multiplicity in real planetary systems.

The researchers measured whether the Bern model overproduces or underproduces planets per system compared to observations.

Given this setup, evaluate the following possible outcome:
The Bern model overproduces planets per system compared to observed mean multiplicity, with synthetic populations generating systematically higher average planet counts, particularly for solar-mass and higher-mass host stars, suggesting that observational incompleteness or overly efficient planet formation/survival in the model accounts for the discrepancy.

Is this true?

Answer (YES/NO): NO